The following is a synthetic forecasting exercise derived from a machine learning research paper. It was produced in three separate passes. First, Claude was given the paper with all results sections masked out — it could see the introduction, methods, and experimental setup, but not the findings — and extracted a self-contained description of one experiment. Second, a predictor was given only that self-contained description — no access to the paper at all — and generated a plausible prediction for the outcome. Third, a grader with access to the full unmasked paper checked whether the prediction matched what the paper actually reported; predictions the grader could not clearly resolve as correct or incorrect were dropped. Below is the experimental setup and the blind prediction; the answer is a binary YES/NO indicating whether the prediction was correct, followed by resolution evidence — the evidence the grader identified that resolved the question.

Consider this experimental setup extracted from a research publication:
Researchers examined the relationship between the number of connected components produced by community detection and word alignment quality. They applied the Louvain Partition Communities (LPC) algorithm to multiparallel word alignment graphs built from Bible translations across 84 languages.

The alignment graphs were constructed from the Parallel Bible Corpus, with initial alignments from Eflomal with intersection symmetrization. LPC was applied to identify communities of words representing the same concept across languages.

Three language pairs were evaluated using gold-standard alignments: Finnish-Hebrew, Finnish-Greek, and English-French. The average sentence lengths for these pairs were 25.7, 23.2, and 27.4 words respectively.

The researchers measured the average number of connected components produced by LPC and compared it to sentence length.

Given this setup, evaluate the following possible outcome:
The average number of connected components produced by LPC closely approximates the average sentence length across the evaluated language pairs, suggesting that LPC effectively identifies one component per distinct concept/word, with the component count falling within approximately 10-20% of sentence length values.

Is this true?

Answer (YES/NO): NO